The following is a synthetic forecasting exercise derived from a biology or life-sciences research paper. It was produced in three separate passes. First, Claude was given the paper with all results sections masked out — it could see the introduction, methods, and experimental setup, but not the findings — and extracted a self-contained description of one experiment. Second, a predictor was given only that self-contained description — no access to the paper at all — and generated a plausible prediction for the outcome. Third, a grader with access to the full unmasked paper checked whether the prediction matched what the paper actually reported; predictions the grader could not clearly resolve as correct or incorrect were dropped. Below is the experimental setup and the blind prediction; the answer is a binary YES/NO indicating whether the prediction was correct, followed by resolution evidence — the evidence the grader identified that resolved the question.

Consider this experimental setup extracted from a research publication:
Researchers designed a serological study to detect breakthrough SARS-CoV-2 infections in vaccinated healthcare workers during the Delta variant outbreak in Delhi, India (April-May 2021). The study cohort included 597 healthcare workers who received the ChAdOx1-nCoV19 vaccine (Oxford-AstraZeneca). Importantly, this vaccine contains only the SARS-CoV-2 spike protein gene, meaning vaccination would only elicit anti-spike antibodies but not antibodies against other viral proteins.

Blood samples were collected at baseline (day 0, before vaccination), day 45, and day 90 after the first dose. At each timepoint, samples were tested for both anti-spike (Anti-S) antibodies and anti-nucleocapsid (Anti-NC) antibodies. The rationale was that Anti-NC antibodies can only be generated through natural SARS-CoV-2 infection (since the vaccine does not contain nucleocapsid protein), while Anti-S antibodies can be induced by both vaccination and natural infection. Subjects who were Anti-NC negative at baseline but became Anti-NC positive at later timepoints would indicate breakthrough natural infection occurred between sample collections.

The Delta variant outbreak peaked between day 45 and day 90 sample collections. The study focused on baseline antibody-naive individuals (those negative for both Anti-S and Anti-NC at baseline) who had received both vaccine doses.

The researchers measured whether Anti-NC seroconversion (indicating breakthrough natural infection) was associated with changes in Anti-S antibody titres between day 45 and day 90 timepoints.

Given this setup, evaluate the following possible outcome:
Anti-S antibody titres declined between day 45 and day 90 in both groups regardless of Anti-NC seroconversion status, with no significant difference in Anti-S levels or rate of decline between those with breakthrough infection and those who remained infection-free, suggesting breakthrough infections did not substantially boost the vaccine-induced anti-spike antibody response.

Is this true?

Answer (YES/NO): NO